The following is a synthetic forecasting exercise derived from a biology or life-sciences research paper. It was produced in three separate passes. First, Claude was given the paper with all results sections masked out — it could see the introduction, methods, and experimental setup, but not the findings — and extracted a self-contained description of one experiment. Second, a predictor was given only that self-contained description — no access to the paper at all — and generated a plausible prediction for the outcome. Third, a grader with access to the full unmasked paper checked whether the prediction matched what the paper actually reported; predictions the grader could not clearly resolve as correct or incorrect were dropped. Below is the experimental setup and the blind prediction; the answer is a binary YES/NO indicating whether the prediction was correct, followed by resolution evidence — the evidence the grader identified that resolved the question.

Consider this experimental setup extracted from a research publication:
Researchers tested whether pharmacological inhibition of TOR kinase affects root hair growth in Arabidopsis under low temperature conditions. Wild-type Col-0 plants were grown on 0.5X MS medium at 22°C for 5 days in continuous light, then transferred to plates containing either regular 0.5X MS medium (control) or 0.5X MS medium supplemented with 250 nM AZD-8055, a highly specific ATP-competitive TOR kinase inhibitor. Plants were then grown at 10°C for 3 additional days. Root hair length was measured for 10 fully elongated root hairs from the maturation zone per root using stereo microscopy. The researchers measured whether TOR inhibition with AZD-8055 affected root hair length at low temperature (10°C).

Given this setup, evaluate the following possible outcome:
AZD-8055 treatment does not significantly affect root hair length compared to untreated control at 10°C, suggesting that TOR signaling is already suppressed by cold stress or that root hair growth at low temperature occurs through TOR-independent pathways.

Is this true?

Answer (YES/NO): NO